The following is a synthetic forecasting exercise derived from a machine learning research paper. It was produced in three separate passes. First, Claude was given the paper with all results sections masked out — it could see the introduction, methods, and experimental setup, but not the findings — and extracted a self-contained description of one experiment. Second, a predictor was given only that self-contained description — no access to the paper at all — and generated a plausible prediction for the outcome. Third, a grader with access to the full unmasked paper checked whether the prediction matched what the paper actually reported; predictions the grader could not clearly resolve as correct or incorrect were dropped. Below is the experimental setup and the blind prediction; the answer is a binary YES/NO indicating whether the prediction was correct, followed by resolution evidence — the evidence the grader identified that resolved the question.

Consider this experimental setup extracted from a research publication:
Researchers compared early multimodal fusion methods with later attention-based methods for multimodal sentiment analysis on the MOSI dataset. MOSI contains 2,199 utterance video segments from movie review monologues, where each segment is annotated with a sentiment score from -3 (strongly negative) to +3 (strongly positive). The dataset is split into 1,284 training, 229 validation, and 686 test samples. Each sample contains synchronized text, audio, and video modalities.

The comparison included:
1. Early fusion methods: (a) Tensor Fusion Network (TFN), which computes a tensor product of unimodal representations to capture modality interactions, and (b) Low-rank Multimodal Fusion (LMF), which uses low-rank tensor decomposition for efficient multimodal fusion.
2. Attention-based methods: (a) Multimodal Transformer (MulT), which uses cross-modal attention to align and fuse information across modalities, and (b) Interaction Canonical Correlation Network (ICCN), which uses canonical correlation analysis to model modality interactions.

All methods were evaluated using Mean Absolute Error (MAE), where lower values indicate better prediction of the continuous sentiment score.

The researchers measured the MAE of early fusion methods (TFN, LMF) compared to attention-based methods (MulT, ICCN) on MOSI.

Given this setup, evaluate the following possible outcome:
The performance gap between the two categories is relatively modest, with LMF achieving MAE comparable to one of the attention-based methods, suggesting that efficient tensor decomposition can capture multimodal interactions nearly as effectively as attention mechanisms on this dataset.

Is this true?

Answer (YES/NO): NO